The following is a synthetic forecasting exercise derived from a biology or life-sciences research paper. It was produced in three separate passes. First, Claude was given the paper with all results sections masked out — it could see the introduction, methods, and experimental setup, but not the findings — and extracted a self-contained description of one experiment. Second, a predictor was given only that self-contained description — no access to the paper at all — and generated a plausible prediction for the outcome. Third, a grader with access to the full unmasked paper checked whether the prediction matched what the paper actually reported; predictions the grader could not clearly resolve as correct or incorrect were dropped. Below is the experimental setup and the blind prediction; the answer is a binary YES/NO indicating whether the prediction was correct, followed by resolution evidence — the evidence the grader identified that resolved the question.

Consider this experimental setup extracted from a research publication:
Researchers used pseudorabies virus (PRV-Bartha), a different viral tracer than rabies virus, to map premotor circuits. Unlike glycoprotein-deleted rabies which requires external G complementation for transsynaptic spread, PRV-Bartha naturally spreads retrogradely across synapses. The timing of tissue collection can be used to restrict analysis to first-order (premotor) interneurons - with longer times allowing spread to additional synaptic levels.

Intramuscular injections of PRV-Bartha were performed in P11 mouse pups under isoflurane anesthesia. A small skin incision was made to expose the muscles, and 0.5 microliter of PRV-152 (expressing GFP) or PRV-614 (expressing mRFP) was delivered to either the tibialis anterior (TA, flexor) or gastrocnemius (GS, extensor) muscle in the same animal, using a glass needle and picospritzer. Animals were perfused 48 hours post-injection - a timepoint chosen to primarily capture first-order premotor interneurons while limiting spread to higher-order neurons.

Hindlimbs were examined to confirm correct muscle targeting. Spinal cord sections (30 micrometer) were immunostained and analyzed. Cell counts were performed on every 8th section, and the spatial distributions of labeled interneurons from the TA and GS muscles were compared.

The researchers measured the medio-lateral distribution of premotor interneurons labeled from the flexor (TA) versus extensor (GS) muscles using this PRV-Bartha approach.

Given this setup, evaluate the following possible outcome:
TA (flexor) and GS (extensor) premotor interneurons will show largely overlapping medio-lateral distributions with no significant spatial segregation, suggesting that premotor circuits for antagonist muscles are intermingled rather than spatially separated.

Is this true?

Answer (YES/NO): YES